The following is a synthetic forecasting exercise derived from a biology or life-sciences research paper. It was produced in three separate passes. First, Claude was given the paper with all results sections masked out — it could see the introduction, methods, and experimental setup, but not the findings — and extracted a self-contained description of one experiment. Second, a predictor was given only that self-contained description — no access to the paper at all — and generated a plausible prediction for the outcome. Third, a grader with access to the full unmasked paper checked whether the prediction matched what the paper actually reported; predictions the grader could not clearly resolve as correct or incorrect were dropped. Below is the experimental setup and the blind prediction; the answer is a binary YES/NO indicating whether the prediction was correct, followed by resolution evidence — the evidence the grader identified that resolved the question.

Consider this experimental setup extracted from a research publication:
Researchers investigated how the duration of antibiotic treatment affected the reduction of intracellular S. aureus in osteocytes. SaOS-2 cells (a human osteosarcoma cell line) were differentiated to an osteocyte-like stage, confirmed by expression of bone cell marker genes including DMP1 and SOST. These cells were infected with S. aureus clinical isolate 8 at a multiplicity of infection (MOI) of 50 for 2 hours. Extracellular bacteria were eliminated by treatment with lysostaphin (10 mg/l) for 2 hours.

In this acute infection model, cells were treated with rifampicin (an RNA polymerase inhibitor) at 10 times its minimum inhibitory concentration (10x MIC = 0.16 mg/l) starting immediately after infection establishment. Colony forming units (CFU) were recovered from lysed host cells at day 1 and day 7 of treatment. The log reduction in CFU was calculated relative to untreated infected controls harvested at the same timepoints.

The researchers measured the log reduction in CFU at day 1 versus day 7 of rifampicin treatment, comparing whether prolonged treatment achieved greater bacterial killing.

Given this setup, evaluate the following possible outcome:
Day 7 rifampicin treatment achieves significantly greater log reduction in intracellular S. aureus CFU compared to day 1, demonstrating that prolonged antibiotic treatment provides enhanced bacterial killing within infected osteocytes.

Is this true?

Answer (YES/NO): YES